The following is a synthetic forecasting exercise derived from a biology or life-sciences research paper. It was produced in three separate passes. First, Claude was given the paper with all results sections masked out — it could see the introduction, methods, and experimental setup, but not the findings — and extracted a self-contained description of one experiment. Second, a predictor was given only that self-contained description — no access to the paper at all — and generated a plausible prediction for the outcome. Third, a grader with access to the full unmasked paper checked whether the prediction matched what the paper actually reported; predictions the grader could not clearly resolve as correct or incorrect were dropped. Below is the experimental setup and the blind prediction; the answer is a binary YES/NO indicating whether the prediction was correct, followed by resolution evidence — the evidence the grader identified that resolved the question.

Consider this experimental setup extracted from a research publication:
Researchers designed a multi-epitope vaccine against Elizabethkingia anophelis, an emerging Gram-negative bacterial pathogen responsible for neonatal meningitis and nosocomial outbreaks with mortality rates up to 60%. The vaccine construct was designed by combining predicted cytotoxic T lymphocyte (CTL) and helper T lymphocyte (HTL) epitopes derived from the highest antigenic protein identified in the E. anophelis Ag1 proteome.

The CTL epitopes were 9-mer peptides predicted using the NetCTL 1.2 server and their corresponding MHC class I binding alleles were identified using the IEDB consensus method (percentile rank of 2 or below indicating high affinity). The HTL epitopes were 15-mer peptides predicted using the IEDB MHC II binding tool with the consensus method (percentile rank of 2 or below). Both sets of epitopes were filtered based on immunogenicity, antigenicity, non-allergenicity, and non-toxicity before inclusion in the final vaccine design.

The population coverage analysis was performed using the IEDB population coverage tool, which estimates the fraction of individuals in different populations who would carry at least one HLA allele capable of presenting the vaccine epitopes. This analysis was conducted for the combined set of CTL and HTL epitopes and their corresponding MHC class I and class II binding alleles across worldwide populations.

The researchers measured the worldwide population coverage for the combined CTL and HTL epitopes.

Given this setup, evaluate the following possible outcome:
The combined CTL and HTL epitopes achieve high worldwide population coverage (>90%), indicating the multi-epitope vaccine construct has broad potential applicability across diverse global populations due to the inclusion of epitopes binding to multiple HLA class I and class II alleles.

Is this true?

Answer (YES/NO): YES